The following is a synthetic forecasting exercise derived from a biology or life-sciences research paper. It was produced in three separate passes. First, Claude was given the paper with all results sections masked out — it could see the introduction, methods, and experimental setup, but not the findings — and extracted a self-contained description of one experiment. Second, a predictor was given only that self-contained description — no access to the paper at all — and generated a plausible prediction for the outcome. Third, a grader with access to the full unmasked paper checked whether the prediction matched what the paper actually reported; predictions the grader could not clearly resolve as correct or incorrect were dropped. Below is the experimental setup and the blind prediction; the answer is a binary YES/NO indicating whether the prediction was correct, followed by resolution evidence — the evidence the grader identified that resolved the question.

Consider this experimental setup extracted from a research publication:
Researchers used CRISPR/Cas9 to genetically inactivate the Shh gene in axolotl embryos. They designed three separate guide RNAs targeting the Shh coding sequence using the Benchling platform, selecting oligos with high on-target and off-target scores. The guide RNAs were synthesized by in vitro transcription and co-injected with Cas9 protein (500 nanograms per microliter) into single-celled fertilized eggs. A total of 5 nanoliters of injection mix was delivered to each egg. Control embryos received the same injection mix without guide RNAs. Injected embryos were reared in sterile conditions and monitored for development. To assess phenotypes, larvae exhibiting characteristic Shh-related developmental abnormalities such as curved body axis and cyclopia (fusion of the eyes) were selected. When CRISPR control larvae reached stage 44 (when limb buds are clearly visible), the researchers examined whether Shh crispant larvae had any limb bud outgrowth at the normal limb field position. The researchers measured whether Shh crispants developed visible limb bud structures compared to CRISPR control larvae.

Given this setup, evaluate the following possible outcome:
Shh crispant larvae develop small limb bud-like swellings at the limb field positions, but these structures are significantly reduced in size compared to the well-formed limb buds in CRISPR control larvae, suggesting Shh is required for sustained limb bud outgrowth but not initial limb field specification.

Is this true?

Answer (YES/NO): NO